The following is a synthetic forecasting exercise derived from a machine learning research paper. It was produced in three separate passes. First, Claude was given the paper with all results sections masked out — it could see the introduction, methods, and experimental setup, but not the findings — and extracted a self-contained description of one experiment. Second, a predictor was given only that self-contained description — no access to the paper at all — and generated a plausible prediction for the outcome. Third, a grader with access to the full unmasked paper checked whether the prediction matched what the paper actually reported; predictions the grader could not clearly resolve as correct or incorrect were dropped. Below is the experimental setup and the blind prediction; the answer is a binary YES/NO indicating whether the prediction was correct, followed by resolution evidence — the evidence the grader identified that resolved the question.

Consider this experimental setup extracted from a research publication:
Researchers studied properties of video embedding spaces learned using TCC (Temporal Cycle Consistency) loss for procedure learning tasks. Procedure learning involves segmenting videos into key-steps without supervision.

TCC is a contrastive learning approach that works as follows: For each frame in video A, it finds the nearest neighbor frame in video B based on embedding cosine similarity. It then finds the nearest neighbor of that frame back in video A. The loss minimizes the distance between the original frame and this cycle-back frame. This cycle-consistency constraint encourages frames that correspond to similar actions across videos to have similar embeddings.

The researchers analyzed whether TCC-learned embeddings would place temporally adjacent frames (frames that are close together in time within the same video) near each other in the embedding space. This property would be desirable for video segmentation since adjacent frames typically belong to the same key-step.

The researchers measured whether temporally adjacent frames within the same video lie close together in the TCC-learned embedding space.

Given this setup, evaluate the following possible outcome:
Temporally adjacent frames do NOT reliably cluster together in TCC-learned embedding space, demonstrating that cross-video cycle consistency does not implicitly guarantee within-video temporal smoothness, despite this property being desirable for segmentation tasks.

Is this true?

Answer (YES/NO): YES